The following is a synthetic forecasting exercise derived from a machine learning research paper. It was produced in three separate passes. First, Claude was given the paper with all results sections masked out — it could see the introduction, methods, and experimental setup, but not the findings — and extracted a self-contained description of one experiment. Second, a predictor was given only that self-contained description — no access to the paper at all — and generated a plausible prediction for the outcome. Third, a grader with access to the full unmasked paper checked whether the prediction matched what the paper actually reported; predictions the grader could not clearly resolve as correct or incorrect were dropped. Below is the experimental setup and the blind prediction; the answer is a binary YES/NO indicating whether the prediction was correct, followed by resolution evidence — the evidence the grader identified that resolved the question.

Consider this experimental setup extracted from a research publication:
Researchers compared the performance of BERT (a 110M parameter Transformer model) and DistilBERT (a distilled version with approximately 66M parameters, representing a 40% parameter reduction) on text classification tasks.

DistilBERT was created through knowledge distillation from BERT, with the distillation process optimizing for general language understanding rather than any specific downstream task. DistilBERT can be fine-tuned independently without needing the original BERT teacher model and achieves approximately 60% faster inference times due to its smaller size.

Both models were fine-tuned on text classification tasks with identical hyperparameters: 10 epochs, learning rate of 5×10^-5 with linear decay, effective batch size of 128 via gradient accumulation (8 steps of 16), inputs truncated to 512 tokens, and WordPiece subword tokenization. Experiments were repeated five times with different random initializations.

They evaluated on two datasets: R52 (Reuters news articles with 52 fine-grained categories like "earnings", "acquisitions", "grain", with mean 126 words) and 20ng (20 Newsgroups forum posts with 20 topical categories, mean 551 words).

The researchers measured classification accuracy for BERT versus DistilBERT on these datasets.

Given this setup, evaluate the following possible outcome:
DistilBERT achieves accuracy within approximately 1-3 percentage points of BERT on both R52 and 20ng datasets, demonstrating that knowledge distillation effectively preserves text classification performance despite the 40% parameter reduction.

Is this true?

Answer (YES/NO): NO